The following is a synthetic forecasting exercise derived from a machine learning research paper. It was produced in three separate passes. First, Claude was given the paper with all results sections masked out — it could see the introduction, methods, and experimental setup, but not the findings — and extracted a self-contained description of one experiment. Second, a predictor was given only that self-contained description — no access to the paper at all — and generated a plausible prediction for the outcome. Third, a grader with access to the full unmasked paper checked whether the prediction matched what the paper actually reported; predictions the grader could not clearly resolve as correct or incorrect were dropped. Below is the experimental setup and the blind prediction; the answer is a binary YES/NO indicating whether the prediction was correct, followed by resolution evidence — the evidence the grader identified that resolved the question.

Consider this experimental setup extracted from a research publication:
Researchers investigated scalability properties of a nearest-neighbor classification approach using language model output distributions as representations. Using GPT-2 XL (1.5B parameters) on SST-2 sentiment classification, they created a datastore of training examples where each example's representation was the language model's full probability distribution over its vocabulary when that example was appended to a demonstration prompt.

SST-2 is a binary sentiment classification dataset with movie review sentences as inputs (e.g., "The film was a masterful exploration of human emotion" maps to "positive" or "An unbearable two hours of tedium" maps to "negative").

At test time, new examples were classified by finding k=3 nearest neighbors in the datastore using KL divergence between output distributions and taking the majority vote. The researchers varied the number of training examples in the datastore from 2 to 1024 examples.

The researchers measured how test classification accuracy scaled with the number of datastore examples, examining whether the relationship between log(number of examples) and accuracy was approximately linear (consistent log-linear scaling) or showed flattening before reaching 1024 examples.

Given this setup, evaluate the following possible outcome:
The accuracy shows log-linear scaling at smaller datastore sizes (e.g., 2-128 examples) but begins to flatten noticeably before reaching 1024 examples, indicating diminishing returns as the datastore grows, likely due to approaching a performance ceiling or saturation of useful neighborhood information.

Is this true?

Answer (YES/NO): NO